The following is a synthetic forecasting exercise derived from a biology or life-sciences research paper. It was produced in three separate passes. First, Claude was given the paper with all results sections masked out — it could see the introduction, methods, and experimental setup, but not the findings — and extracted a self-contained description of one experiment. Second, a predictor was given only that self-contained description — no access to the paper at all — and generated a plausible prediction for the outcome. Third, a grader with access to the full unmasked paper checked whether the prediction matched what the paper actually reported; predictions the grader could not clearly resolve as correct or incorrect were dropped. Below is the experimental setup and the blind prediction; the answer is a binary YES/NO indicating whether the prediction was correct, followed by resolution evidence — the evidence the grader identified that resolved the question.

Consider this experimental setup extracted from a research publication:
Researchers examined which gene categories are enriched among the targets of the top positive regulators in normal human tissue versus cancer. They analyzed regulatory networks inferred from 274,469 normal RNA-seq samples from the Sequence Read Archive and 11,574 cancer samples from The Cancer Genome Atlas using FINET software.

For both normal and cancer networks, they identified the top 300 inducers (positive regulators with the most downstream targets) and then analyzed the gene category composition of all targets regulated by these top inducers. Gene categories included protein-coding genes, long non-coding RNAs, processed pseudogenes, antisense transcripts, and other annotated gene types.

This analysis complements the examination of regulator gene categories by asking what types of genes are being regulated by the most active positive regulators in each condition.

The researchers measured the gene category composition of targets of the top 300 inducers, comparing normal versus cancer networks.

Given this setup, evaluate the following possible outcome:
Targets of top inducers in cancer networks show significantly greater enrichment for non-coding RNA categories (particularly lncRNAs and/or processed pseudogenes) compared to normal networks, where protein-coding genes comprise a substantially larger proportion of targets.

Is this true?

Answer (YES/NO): NO